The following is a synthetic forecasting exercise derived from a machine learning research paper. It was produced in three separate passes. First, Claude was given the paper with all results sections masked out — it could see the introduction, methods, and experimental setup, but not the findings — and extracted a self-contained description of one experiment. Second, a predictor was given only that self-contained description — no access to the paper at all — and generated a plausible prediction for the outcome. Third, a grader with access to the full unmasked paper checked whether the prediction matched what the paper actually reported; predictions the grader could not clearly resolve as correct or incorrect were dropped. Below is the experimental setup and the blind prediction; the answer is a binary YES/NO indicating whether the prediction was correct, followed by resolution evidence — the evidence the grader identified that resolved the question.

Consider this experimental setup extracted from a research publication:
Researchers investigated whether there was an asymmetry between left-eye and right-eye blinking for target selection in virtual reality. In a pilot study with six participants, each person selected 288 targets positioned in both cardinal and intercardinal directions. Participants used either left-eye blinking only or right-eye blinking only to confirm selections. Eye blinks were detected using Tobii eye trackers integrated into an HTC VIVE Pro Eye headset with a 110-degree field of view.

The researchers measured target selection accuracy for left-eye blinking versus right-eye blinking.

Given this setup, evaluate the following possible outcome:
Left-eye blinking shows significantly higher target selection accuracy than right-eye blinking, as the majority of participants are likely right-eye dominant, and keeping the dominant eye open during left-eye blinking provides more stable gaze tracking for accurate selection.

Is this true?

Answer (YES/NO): NO